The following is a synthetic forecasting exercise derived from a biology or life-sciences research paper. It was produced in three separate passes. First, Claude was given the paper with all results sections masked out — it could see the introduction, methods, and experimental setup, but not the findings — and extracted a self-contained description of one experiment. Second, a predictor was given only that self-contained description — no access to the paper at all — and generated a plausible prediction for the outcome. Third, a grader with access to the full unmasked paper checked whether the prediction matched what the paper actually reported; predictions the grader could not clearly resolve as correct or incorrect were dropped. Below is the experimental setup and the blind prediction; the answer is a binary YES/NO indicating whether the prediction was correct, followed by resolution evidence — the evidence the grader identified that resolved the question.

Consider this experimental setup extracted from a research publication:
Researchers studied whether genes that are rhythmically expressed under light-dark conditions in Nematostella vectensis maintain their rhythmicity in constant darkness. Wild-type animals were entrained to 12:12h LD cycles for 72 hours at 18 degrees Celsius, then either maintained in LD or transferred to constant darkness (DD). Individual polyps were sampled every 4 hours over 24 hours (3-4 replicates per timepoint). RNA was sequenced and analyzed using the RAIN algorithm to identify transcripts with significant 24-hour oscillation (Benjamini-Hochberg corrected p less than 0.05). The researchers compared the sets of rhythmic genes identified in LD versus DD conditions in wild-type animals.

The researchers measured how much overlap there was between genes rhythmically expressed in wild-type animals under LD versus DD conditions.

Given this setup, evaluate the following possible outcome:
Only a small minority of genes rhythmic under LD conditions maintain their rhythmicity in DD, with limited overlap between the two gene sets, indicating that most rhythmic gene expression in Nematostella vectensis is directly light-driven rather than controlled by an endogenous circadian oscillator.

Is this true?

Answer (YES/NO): YES